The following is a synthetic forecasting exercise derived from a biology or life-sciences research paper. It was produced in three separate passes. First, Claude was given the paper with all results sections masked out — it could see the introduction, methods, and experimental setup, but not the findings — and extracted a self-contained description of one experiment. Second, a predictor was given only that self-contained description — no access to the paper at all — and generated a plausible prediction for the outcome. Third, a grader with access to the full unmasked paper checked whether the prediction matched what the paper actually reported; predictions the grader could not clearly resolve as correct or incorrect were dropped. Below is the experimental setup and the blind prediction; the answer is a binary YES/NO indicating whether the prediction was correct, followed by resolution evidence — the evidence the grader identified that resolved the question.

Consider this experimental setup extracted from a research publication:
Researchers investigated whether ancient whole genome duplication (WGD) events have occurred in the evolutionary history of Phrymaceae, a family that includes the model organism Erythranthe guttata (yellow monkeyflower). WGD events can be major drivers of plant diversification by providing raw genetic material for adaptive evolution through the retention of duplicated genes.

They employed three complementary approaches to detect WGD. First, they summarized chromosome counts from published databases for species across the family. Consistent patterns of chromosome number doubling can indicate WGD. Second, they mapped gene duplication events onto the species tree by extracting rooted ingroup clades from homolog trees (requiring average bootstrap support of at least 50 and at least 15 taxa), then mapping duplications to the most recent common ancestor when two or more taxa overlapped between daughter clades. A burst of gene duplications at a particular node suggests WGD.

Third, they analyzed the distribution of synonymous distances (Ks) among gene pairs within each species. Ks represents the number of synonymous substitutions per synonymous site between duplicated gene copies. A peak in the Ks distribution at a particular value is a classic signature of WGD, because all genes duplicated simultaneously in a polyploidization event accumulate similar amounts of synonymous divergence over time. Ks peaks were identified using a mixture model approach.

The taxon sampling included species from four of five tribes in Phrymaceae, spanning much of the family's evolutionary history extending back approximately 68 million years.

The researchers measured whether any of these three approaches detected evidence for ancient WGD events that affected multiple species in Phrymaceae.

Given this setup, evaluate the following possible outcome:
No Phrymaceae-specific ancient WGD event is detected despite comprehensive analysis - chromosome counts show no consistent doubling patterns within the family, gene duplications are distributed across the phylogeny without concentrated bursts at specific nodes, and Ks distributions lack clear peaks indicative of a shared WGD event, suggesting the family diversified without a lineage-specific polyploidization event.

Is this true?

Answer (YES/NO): YES